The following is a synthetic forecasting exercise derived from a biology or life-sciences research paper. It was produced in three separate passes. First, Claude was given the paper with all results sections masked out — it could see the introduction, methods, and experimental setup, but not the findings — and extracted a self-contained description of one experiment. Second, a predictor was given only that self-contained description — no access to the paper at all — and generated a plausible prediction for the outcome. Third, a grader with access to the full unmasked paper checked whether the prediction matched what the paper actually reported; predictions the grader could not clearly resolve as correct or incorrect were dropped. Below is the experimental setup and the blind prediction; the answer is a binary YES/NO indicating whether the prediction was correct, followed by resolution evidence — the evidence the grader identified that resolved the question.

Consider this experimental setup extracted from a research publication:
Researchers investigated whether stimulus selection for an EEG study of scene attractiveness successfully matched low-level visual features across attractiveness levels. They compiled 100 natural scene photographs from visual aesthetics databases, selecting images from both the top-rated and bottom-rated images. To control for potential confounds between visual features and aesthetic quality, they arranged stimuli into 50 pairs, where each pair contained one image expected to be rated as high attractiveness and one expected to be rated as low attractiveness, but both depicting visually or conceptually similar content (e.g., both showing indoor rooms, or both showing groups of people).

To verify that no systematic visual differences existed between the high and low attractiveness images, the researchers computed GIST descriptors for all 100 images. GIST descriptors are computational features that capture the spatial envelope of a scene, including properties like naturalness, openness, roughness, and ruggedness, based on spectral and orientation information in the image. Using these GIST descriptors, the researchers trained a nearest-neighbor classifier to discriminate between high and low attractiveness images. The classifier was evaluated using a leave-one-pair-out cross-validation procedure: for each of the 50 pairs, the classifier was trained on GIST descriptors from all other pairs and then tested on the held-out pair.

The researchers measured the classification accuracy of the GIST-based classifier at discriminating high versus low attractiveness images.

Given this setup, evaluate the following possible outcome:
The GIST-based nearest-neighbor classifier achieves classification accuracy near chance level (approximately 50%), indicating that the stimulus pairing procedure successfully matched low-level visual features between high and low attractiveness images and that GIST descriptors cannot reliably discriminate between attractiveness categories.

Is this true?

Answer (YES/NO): YES